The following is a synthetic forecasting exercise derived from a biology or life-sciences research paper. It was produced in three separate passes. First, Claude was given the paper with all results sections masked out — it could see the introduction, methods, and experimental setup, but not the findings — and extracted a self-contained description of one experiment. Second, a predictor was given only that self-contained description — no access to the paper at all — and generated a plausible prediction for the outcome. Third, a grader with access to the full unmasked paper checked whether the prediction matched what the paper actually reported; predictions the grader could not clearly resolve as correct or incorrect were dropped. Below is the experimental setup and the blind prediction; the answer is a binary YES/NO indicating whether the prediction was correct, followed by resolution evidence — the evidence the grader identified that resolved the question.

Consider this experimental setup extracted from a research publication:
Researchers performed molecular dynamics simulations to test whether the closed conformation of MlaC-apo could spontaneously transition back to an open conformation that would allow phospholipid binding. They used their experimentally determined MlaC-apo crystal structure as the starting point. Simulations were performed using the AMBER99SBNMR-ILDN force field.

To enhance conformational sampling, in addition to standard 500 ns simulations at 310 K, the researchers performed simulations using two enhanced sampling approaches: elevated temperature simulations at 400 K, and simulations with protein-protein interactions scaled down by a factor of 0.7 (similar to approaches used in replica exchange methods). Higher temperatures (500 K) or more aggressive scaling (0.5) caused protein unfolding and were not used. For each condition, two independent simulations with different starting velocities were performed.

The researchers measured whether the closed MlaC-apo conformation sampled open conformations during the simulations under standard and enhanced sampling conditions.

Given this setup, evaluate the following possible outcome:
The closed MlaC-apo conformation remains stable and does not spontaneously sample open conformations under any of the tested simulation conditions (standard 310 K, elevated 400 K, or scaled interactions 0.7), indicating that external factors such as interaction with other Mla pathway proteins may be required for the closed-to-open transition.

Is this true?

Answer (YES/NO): YES